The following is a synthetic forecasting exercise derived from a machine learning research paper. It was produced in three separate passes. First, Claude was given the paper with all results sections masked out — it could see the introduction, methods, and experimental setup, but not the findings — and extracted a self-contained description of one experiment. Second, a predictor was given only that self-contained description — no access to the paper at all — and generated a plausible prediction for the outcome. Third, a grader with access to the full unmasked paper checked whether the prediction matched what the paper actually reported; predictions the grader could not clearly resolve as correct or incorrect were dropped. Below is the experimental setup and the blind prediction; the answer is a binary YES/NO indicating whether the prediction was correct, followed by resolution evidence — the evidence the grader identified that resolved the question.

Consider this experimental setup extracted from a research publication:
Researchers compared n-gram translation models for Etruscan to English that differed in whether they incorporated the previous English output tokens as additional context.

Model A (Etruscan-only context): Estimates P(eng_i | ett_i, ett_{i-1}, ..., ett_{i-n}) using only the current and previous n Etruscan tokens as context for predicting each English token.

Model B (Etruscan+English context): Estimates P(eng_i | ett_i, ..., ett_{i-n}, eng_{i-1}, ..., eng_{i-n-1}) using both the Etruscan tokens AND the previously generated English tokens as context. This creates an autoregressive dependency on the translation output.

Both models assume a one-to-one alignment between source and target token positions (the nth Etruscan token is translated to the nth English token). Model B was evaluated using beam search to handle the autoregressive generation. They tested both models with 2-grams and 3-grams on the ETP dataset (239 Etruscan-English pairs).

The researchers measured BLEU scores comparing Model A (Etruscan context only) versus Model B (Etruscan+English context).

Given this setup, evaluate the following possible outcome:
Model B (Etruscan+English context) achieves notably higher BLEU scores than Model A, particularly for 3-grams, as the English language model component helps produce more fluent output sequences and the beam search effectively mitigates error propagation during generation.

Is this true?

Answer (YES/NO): NO